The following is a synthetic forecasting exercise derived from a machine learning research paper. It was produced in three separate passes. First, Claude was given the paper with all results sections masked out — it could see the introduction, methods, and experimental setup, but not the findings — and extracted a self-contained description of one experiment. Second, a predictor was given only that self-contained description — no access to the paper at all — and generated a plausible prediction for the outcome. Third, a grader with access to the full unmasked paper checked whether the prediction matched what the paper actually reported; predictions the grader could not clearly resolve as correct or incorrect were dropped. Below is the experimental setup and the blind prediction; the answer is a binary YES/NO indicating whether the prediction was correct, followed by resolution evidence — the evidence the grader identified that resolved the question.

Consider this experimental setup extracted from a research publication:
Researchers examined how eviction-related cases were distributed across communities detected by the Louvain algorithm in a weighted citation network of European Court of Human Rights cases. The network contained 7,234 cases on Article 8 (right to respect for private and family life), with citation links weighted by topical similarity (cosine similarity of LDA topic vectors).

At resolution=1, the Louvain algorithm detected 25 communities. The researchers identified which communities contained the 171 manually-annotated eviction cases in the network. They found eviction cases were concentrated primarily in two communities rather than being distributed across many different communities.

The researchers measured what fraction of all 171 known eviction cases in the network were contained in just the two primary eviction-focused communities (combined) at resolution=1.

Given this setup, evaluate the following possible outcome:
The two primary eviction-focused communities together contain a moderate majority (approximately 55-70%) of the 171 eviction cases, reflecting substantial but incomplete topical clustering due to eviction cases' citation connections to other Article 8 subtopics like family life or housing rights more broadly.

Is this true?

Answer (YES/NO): NO